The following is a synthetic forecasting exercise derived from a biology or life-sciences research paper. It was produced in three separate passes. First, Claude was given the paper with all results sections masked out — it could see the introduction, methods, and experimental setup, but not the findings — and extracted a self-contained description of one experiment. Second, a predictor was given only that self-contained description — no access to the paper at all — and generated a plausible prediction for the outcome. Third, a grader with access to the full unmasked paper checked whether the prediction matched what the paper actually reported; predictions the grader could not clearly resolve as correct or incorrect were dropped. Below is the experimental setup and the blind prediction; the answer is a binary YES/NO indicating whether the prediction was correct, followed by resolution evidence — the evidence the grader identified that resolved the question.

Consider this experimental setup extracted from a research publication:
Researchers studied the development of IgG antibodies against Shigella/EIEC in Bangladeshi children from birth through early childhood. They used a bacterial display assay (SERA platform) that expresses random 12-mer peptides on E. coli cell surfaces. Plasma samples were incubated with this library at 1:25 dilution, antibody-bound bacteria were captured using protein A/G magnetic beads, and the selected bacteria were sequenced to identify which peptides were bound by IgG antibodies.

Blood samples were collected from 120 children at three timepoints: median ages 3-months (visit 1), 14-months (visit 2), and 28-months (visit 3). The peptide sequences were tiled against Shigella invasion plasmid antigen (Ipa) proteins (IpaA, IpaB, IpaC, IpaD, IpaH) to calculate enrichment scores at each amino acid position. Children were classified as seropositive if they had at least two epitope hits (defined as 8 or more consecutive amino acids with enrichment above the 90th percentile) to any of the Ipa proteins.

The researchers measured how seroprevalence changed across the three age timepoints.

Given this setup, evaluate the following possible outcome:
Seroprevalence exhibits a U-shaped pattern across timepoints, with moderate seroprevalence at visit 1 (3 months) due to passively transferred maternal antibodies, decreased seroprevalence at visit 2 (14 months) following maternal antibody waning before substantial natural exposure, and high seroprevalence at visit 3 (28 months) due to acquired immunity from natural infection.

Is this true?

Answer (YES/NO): NO